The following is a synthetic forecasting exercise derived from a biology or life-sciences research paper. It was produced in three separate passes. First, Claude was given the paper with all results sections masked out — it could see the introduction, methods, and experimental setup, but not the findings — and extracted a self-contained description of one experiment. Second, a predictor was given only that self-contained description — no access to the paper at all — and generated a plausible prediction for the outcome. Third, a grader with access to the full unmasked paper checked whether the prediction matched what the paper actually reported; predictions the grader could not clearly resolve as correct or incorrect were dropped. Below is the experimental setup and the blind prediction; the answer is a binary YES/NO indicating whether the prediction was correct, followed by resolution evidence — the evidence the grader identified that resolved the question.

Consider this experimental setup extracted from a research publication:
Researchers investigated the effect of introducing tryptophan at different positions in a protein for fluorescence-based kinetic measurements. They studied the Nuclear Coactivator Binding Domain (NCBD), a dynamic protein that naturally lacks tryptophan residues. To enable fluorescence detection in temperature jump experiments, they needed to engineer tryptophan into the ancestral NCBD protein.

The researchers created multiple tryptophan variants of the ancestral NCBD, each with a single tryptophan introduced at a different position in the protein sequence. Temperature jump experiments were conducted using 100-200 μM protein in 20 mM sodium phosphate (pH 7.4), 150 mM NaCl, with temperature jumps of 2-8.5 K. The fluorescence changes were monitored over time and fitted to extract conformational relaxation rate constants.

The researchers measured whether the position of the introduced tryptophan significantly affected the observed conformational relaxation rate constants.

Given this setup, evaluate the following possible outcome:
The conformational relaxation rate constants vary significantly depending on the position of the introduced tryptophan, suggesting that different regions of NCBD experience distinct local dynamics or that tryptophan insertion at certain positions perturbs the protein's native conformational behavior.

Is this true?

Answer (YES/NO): NO